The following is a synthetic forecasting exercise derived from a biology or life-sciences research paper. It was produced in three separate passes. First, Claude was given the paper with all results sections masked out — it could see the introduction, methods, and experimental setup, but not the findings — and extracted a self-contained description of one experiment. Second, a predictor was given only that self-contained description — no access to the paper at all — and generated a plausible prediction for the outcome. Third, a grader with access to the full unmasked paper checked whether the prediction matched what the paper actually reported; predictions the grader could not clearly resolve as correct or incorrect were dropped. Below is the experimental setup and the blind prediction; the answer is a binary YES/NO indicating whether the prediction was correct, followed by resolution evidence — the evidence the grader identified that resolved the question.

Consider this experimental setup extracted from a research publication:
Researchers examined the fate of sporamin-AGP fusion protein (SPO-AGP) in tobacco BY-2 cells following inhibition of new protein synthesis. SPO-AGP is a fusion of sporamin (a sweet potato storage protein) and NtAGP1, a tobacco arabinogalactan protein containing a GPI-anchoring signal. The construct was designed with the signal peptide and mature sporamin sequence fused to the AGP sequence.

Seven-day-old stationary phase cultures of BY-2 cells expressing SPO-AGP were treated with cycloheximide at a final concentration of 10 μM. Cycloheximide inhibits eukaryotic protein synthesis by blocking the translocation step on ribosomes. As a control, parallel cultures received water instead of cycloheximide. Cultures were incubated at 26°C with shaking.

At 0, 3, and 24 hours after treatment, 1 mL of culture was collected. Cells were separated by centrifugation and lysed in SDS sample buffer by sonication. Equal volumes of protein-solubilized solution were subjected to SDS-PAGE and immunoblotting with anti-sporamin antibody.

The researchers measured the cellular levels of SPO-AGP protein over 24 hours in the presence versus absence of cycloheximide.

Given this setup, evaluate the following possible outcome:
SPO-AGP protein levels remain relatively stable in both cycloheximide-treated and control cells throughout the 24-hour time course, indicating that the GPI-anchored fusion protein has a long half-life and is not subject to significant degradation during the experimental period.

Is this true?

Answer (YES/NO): YES